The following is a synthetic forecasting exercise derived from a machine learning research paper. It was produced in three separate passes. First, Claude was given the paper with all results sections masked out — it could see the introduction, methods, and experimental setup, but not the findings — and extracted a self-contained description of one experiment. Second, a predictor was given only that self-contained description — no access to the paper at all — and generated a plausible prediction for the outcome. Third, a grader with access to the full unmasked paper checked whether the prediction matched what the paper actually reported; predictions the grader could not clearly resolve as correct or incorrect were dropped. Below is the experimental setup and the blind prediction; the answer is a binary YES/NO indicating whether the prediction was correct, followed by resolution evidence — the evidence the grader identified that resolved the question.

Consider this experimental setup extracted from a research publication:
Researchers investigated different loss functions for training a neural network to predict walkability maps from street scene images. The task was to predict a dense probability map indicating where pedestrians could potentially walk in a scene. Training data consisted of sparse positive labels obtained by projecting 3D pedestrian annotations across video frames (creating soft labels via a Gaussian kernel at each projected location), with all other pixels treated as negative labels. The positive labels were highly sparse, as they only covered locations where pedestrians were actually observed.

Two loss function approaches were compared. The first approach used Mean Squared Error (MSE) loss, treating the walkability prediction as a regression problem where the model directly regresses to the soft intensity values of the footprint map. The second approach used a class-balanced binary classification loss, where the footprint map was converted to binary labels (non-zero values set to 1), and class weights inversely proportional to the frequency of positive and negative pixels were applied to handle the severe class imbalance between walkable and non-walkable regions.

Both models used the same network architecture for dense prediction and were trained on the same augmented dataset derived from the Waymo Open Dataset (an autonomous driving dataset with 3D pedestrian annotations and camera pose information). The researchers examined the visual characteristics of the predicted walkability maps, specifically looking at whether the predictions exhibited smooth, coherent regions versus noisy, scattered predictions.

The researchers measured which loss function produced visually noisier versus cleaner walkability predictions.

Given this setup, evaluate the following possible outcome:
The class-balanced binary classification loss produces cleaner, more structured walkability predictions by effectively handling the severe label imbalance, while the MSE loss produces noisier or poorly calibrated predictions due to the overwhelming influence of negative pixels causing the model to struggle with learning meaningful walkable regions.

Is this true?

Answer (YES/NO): NO